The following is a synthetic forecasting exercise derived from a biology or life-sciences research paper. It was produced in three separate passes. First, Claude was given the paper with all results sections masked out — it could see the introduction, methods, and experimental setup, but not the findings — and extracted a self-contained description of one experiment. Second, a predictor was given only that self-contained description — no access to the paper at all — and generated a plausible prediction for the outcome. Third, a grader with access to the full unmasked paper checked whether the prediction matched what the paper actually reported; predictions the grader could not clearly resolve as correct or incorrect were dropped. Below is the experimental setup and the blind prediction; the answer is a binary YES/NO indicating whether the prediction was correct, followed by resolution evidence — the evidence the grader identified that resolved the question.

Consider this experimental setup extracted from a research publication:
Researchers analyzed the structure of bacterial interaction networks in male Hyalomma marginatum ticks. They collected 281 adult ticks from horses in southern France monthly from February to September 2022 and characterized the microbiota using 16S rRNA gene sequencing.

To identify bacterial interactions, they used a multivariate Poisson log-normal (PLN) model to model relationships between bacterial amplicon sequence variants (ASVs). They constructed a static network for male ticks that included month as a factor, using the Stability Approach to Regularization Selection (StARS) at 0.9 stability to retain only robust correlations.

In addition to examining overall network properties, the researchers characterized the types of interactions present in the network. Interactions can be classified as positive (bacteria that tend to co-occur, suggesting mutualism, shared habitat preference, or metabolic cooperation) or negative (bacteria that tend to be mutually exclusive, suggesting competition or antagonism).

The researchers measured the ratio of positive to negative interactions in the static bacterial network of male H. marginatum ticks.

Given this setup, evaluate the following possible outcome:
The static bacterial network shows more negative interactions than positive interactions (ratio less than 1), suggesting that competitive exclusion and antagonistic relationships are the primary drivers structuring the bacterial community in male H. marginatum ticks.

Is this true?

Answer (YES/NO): NO